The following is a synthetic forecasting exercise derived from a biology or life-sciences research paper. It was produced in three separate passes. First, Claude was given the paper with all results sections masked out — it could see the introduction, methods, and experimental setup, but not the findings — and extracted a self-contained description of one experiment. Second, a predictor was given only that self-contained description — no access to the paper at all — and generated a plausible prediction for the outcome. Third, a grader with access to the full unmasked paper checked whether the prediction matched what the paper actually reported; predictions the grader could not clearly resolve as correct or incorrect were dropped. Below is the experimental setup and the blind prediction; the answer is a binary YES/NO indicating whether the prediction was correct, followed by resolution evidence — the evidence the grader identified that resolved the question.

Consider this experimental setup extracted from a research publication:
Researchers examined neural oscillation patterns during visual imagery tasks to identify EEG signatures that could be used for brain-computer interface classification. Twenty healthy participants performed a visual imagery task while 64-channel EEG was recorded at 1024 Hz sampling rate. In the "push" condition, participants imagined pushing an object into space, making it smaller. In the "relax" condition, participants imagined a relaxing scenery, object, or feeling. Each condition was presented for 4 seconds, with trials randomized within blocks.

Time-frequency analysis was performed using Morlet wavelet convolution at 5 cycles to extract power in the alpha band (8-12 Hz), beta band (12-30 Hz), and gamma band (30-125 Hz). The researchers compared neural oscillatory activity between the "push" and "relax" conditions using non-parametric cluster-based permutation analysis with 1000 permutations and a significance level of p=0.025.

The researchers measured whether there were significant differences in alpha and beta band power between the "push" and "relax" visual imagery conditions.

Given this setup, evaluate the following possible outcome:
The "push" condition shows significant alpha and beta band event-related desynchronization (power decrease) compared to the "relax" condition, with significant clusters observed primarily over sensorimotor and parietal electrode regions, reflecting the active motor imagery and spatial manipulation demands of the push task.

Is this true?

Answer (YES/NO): NO